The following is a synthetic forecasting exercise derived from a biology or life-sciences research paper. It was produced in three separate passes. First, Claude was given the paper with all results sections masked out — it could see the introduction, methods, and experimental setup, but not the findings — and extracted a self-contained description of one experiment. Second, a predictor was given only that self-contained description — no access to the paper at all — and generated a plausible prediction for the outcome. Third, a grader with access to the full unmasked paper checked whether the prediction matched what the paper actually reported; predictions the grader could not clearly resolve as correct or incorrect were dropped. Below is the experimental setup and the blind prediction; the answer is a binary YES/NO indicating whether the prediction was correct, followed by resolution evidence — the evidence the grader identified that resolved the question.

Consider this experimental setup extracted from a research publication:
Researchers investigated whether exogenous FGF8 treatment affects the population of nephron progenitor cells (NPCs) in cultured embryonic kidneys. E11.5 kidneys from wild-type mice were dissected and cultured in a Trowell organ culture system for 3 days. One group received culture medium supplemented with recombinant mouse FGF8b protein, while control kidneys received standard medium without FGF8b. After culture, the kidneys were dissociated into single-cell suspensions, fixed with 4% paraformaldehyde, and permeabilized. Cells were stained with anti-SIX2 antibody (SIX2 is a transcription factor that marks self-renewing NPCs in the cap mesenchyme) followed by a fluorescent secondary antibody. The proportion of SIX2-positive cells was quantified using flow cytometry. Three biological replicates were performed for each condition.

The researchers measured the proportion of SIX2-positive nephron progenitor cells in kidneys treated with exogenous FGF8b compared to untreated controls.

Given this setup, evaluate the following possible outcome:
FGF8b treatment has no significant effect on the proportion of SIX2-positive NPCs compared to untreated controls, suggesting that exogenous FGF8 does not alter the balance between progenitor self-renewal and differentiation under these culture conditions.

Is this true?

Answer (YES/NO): NO